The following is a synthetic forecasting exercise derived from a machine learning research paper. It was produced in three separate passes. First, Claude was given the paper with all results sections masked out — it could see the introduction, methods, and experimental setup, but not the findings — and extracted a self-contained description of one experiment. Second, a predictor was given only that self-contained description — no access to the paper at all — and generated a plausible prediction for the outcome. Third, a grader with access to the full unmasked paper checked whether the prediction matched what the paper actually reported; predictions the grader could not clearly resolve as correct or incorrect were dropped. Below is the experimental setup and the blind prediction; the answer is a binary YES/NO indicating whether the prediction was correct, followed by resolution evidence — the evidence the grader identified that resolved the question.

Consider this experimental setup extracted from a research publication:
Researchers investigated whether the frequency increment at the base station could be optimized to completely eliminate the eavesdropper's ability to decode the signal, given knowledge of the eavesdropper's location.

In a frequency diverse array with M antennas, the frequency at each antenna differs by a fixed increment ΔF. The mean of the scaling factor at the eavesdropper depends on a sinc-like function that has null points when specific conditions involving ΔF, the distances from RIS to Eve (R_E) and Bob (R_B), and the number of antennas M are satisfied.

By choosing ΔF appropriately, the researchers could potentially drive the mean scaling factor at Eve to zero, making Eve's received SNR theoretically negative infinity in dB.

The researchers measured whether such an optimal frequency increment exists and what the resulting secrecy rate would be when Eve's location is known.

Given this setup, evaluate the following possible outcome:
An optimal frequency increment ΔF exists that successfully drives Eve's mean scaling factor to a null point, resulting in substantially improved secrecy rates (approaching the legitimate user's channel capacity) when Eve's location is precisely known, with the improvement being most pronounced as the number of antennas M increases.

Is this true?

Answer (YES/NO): NO